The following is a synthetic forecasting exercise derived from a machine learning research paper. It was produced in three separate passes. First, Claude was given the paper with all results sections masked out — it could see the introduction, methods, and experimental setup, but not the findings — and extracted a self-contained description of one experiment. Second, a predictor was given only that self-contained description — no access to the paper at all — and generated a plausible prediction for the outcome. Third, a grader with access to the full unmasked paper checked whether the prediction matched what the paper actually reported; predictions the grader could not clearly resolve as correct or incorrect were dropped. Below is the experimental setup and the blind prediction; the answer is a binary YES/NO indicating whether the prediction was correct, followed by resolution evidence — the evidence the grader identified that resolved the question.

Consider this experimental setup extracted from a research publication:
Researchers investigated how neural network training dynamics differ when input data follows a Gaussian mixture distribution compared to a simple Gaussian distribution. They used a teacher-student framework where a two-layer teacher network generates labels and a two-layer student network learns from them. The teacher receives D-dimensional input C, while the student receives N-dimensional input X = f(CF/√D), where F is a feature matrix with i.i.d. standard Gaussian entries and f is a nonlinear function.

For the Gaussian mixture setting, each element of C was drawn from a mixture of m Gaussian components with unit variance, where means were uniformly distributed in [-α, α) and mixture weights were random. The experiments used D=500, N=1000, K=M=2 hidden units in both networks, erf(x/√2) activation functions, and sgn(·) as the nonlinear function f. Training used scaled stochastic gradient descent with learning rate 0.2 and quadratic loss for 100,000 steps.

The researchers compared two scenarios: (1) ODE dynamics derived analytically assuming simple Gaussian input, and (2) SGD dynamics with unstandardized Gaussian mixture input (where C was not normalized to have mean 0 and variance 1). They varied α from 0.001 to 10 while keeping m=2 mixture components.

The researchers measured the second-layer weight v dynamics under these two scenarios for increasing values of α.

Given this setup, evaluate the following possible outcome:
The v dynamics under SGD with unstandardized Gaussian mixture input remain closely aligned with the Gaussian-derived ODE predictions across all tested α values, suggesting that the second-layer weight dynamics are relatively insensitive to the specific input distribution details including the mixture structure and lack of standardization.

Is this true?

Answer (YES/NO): NO